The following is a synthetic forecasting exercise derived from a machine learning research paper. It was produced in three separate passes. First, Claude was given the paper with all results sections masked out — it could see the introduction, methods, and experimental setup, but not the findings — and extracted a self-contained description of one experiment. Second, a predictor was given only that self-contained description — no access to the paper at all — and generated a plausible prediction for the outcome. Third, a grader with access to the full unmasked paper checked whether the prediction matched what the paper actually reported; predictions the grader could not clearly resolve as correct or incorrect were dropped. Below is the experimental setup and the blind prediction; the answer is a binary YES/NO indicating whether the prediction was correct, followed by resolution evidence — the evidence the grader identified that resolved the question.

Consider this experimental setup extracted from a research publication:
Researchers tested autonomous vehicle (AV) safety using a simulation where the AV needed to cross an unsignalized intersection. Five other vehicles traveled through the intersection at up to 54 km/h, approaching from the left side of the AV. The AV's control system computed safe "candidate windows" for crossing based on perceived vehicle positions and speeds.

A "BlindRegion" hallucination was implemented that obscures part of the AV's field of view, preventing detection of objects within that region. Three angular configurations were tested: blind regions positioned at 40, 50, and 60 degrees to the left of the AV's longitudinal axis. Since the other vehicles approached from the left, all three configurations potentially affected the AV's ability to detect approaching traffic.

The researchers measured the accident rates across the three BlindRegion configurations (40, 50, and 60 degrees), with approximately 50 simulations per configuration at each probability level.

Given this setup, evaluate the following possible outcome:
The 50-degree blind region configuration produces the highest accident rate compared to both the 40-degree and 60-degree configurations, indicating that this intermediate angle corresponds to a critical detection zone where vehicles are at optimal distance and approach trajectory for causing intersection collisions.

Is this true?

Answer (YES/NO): YES